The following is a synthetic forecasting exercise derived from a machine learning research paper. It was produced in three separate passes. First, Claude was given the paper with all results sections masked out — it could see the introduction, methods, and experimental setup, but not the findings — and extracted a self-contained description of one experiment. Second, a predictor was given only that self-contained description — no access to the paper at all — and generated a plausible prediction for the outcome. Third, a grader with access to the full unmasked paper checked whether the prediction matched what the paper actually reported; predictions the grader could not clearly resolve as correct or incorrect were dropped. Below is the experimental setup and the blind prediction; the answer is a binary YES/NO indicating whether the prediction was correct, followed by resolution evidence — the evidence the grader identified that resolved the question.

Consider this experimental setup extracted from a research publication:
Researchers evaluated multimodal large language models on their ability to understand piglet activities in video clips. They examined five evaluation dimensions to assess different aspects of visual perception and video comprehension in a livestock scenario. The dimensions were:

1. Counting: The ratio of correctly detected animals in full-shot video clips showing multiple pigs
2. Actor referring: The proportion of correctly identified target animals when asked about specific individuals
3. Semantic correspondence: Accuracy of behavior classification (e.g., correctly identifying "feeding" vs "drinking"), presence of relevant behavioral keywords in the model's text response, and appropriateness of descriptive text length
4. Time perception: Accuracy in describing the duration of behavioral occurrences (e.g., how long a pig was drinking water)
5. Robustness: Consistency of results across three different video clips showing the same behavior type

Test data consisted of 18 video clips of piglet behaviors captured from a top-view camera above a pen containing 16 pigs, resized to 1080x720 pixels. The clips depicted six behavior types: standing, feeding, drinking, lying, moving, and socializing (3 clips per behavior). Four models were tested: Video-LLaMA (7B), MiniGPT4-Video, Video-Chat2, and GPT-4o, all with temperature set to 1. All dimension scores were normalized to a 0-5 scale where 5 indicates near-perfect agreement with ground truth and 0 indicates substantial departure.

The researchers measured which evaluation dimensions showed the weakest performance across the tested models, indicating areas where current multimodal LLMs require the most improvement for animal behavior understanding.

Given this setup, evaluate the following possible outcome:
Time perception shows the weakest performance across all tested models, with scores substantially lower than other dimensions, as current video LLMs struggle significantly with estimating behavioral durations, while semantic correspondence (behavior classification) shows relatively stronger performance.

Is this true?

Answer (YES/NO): NO